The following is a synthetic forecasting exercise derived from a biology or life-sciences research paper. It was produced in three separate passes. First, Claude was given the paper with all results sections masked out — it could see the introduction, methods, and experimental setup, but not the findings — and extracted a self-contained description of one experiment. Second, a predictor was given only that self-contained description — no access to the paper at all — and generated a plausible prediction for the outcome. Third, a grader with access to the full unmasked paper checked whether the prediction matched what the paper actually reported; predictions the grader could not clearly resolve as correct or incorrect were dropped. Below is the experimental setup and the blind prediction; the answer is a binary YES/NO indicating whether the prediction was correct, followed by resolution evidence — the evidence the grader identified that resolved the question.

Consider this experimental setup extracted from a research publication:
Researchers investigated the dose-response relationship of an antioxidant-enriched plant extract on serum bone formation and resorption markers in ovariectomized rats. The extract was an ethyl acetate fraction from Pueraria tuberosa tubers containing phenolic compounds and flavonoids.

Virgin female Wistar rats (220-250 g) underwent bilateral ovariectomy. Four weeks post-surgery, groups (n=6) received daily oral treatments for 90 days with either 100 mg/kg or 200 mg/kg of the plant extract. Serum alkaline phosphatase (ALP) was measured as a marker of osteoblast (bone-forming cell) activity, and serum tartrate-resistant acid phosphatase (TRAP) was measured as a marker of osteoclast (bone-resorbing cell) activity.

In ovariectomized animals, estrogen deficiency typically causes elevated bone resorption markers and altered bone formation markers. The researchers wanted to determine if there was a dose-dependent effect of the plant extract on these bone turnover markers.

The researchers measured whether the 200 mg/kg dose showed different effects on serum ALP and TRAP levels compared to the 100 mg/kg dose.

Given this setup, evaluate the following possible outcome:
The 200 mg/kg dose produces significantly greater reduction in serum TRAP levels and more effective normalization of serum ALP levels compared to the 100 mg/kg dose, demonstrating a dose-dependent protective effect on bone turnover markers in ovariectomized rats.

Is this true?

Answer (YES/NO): YES